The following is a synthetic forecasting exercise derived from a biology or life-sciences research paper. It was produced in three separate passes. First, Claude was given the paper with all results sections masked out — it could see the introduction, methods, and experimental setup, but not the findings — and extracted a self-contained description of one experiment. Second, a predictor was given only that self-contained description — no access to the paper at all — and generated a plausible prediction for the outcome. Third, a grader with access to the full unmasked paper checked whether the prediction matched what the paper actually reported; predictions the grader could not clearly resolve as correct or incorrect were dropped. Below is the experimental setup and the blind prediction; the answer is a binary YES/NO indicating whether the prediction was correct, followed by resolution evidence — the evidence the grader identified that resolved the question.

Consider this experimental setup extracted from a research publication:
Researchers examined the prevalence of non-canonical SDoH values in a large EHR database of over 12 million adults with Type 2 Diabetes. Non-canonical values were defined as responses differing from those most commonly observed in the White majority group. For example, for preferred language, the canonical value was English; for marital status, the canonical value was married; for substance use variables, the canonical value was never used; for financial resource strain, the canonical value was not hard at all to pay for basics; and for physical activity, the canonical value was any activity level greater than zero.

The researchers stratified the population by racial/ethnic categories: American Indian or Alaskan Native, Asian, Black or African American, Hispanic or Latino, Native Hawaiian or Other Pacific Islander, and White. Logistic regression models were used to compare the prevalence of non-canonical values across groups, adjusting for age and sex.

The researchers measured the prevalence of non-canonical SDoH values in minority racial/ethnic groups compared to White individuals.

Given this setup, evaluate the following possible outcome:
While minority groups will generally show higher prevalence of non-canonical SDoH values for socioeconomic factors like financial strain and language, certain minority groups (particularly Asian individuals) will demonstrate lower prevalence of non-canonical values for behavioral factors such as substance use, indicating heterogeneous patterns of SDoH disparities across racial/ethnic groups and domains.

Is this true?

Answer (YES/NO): YES